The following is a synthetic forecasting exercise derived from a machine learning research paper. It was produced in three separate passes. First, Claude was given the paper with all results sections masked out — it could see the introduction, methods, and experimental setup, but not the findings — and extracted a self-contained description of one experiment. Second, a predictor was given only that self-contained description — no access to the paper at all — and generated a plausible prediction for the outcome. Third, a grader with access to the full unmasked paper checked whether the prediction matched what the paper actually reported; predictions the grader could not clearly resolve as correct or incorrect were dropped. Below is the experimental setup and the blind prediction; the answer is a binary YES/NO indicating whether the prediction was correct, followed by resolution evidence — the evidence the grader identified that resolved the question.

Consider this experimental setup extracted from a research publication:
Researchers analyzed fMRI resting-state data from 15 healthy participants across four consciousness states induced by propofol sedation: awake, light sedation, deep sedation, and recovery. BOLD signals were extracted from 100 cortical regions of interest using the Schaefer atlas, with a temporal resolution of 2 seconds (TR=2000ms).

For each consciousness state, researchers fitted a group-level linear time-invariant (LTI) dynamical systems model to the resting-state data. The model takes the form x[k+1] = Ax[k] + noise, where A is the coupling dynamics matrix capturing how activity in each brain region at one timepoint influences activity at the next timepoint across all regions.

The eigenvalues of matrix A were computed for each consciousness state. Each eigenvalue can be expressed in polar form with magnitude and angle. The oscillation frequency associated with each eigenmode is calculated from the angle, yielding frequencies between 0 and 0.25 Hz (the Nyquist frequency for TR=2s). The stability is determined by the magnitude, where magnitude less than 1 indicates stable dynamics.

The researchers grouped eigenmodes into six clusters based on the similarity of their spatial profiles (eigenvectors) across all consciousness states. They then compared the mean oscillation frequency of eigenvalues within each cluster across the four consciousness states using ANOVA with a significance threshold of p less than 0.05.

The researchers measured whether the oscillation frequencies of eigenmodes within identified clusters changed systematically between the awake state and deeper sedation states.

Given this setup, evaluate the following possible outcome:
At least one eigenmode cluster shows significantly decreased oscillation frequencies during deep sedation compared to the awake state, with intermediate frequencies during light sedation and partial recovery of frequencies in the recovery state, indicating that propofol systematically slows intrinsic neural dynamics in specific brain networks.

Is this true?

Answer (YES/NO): NO